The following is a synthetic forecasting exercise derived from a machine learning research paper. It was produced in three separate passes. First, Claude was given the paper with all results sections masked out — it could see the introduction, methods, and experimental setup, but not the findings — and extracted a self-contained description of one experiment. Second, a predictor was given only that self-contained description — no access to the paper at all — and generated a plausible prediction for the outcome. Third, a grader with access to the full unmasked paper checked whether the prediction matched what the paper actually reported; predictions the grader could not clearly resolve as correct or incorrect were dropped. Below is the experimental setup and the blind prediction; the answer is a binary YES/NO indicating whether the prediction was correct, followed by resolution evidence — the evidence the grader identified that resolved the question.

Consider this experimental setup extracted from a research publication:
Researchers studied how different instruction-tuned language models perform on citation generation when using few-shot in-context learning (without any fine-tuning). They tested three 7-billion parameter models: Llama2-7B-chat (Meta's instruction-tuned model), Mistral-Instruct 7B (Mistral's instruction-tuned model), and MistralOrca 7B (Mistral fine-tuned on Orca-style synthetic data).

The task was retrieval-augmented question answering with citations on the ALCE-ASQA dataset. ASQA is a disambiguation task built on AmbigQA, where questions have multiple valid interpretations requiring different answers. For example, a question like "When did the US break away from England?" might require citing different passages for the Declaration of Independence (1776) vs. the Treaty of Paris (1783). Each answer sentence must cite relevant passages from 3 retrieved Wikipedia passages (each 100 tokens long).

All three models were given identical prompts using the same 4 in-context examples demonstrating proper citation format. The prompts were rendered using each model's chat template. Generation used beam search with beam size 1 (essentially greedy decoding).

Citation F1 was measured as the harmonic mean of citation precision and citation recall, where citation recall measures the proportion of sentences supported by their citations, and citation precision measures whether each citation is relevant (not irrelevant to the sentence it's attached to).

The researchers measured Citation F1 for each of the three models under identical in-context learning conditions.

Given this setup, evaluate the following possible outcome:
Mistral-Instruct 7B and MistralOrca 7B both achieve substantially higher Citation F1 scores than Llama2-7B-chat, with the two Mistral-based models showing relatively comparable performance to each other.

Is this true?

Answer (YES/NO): NO